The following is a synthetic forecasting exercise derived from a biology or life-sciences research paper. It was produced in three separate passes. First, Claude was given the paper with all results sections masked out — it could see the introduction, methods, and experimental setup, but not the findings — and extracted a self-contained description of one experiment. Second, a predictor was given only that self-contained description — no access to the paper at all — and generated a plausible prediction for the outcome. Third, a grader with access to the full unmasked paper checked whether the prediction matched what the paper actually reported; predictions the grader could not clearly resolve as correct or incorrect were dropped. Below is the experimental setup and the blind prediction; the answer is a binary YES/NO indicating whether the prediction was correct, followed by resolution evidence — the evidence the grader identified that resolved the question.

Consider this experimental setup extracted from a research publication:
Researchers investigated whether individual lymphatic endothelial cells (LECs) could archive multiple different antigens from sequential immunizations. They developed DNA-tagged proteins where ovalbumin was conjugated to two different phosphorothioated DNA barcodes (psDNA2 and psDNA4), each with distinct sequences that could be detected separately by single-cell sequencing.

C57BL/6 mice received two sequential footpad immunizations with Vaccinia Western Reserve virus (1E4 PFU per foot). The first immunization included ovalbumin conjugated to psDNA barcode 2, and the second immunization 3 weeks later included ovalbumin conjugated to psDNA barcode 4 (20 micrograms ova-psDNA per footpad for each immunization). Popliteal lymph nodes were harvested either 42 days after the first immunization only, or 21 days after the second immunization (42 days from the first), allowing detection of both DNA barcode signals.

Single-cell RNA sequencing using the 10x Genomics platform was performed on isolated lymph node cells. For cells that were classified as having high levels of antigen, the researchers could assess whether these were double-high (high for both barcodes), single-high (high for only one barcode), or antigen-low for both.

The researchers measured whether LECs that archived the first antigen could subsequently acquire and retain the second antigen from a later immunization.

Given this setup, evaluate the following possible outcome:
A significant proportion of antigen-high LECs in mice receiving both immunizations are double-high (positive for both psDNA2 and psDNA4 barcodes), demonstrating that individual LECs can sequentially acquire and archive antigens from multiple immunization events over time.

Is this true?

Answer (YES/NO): YES